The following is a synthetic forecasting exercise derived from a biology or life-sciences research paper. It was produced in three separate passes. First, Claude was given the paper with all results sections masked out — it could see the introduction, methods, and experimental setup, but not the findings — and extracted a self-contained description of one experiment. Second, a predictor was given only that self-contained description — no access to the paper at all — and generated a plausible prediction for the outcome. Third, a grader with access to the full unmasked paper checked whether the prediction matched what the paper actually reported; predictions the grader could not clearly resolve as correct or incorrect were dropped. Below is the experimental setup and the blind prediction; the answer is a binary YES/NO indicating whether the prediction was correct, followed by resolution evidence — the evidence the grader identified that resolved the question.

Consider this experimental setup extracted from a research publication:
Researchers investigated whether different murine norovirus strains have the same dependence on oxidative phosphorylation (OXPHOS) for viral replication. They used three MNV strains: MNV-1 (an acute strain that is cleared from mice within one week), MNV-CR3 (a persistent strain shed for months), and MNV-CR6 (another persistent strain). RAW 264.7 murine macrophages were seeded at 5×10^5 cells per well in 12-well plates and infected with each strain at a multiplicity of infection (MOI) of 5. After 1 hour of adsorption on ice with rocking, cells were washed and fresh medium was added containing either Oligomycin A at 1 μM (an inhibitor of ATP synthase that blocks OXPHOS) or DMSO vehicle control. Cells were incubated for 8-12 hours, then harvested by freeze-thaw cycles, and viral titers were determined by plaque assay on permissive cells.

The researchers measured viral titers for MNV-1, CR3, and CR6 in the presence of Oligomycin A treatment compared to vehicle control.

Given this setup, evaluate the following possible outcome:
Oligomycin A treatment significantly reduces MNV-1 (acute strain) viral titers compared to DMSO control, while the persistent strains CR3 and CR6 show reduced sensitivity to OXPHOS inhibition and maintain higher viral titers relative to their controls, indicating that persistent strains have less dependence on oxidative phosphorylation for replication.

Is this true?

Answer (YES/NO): YES